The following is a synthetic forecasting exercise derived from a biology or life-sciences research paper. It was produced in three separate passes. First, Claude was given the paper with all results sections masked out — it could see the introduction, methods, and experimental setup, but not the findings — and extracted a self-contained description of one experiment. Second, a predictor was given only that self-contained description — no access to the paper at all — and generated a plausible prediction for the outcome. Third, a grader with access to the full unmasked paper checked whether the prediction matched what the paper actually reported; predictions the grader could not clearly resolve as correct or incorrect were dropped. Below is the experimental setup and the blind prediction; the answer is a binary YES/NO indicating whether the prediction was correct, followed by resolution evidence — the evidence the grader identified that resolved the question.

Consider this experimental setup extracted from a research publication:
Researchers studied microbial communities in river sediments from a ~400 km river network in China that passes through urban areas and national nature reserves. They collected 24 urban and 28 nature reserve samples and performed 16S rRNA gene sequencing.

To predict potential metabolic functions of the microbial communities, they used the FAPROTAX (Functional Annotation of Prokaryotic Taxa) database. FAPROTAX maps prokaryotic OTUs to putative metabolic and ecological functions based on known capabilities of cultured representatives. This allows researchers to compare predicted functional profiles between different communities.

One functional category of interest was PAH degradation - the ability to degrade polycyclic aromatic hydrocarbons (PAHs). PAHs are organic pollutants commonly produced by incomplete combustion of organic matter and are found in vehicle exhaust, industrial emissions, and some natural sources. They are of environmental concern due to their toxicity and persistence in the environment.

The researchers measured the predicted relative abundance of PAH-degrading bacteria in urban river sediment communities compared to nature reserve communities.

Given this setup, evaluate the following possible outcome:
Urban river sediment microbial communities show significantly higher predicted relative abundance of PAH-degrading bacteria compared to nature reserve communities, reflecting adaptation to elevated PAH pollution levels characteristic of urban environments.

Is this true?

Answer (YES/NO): YES